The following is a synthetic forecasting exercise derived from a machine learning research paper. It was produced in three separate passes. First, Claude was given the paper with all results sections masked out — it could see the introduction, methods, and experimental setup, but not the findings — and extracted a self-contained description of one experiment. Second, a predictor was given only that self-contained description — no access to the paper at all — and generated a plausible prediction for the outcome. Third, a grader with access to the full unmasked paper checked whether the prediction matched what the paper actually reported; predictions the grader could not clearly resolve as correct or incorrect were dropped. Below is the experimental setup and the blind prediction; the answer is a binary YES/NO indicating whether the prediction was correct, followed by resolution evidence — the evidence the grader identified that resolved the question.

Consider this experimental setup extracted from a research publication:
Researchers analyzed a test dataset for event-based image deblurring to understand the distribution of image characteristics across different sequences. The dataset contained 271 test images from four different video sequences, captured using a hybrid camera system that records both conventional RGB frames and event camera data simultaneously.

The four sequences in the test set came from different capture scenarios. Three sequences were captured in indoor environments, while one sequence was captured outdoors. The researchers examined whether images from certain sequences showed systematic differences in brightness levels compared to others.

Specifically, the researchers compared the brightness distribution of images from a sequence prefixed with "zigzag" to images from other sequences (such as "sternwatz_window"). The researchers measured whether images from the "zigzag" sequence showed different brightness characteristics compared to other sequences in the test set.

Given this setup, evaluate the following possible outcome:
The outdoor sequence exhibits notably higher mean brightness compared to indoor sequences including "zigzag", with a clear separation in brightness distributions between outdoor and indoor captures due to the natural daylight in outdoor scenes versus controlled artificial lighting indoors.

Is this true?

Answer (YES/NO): NO